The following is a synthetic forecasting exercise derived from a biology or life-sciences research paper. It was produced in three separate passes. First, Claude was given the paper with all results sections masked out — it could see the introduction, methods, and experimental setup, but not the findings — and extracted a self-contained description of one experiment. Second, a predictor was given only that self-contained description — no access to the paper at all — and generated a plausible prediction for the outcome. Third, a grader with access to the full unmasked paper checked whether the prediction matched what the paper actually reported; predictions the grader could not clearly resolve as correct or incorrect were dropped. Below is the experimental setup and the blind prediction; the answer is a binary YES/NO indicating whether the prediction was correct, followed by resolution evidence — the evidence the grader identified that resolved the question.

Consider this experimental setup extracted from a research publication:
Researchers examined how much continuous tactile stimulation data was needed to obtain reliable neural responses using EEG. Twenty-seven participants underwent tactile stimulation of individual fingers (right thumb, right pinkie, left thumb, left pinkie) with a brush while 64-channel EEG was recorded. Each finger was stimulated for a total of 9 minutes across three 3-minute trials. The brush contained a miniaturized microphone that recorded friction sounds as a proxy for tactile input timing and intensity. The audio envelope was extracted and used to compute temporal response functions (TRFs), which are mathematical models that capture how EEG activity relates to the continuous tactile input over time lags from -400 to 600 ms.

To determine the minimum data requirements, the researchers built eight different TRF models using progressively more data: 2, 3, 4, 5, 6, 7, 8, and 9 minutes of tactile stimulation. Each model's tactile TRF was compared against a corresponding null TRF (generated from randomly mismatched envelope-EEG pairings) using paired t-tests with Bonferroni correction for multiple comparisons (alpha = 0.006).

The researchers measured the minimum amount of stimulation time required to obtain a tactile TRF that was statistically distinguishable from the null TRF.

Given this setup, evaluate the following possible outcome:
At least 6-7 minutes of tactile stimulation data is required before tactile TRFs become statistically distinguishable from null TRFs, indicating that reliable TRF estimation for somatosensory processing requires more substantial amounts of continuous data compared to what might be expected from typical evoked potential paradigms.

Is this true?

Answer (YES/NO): NO